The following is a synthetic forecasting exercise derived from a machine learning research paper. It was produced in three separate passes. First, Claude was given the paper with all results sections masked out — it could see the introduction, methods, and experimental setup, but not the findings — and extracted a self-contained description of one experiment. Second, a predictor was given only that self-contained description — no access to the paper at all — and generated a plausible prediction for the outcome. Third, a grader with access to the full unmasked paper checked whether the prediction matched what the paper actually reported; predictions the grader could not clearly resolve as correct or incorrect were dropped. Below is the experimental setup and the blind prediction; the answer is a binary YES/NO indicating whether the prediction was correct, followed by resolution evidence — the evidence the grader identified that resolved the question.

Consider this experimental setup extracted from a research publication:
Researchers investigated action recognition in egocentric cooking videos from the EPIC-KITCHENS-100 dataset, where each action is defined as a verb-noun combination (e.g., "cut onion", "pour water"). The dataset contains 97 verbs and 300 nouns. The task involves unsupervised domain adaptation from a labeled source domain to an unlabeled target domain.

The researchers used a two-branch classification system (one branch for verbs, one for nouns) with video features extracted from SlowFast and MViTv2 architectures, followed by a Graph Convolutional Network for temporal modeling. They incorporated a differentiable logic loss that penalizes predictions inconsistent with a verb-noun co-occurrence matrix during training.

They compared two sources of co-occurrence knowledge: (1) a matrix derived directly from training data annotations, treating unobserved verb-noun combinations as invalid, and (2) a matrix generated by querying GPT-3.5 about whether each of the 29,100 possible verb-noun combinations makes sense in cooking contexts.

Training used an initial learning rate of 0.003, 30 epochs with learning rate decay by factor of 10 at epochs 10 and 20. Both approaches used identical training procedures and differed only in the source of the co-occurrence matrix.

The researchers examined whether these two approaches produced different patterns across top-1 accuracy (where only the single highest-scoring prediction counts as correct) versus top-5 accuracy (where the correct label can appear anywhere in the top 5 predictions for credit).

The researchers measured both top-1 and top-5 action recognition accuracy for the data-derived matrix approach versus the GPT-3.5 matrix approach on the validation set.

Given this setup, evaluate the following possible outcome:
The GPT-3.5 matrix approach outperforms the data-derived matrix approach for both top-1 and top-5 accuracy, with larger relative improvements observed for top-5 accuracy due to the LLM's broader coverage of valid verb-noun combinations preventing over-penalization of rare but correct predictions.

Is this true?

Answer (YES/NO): NO